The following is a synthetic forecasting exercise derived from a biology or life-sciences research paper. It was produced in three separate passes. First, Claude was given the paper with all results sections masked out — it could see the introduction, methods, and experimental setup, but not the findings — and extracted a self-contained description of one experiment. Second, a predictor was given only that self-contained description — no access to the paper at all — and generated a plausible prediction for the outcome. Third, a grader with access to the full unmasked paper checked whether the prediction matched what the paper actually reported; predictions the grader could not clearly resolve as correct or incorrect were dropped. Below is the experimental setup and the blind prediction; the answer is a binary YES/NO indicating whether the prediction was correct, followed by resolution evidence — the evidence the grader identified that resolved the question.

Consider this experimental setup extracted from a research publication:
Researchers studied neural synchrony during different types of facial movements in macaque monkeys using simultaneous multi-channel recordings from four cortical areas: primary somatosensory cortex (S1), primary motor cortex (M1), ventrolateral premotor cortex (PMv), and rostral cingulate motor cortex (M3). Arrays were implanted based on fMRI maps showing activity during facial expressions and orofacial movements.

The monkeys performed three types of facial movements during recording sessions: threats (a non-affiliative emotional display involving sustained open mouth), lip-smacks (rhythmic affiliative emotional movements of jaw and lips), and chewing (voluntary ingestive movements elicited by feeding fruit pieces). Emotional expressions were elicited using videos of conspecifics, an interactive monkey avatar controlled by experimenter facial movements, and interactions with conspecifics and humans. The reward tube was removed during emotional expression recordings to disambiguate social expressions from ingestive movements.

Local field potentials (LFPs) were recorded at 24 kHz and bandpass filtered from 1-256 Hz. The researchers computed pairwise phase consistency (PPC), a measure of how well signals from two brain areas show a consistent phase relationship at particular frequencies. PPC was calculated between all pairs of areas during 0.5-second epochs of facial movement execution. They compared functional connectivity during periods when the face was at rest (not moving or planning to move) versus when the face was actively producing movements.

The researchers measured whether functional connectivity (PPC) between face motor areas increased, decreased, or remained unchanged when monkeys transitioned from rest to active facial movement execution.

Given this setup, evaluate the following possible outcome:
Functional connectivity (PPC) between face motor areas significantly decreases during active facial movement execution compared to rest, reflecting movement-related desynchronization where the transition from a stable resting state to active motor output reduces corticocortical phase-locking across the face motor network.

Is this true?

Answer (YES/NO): NO